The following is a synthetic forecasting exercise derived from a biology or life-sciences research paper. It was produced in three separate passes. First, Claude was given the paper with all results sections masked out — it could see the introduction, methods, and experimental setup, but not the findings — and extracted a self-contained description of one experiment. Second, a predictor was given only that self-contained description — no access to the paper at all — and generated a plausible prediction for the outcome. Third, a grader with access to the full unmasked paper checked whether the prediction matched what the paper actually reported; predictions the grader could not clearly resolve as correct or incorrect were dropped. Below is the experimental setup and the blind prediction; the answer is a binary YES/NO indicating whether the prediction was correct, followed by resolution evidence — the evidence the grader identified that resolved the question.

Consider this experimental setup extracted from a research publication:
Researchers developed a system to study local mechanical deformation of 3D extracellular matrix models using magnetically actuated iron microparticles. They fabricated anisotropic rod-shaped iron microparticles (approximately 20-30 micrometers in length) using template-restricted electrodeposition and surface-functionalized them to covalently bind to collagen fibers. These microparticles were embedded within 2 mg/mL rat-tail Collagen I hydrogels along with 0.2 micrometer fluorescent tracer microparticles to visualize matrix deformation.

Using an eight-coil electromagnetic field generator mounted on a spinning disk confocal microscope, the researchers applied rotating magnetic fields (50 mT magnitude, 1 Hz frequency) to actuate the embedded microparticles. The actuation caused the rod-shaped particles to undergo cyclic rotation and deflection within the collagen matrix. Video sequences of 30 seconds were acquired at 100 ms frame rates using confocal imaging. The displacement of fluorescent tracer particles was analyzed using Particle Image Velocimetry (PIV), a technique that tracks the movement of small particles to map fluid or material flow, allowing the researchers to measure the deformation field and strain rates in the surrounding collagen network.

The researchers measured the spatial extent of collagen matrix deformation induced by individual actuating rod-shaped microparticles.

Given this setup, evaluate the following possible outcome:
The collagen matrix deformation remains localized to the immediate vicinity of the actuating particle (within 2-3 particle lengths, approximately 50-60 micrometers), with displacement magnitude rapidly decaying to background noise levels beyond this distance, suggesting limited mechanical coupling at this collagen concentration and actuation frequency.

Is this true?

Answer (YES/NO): NO